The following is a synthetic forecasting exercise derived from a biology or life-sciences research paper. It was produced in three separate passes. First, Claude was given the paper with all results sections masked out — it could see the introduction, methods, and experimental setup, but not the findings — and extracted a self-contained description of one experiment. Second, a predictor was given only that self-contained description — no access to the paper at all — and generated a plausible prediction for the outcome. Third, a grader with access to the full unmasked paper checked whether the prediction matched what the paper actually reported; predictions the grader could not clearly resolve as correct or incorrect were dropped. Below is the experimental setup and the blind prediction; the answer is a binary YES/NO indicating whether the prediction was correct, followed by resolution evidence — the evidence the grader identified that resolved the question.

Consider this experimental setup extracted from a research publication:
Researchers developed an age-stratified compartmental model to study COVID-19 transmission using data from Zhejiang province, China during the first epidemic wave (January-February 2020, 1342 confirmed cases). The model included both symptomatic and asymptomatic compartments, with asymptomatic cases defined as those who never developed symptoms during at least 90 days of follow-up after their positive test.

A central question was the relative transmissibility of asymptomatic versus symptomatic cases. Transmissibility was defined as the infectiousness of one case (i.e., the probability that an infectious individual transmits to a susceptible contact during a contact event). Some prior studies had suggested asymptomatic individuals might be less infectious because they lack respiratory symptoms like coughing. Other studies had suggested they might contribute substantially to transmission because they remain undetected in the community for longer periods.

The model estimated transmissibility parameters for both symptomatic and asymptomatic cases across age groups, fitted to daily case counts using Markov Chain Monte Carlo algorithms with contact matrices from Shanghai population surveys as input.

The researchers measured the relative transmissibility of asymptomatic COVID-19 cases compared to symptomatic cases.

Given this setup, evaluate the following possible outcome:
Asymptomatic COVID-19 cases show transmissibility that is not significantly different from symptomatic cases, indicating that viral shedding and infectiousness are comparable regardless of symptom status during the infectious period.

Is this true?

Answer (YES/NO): NO